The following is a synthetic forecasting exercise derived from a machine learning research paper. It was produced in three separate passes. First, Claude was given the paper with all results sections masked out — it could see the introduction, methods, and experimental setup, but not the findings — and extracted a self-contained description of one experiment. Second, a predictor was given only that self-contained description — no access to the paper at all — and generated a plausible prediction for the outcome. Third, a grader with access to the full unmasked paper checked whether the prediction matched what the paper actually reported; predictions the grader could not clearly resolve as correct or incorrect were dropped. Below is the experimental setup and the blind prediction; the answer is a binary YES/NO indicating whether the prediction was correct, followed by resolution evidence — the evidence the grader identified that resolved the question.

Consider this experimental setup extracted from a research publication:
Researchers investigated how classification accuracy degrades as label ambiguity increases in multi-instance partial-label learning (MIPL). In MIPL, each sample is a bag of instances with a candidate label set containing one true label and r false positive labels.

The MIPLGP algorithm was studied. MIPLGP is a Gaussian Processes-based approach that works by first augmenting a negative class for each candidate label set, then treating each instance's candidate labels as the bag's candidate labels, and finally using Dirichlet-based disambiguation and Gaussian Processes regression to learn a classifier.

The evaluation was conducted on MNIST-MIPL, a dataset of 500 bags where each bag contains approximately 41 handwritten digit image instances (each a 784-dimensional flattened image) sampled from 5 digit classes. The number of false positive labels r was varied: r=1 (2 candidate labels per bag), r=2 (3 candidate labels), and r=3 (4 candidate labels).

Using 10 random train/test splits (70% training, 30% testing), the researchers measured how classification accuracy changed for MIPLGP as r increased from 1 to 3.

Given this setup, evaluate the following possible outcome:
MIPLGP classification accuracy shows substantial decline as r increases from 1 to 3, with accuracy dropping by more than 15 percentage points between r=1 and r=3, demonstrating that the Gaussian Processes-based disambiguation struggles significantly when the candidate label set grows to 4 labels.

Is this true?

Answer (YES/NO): YES